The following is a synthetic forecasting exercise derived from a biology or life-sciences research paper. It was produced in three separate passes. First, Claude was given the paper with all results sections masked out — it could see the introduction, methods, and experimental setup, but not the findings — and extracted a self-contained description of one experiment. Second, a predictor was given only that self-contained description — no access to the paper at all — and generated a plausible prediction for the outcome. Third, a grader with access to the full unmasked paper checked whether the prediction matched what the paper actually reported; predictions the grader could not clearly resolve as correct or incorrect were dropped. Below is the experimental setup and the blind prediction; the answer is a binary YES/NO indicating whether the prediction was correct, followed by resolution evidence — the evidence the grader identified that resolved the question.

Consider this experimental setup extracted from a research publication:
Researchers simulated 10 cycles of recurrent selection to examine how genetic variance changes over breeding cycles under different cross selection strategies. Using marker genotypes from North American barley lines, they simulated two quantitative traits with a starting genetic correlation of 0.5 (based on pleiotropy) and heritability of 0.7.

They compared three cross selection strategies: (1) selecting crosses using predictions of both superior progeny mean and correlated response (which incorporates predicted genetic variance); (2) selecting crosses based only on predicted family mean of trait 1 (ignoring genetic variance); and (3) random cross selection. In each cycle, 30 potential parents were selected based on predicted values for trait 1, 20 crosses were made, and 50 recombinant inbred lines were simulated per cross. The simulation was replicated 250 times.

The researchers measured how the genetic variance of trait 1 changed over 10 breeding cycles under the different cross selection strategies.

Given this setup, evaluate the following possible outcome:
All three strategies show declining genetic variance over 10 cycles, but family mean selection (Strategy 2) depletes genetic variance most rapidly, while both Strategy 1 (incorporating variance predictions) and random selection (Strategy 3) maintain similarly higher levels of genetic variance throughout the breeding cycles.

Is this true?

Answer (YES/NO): NO